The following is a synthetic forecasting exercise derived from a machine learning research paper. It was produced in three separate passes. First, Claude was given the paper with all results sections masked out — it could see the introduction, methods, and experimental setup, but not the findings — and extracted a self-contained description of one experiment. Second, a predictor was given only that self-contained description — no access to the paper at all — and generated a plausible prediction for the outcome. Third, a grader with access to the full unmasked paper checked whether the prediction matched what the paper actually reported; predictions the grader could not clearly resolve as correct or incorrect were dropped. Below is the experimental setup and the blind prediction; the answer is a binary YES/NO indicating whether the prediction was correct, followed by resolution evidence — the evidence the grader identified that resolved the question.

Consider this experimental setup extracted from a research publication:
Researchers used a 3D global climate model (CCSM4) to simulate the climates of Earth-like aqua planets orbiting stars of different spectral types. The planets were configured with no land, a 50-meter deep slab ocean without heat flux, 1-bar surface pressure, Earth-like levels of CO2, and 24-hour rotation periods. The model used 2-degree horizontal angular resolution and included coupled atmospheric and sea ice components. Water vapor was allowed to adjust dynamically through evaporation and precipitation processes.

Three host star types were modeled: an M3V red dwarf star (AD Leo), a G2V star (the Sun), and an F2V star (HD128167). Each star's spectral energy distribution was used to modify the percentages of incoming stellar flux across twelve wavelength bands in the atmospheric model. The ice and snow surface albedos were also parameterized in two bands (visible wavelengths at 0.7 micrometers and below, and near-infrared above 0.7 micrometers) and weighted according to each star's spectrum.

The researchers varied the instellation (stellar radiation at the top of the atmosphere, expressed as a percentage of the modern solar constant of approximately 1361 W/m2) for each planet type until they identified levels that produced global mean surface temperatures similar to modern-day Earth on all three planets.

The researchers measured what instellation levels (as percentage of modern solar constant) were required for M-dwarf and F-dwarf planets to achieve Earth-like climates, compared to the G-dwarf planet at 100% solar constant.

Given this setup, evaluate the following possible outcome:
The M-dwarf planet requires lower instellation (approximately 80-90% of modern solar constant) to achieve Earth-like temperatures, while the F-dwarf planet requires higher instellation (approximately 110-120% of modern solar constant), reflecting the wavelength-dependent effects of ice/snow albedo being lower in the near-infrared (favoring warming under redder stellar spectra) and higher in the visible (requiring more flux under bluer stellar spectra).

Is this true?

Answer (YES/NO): NO